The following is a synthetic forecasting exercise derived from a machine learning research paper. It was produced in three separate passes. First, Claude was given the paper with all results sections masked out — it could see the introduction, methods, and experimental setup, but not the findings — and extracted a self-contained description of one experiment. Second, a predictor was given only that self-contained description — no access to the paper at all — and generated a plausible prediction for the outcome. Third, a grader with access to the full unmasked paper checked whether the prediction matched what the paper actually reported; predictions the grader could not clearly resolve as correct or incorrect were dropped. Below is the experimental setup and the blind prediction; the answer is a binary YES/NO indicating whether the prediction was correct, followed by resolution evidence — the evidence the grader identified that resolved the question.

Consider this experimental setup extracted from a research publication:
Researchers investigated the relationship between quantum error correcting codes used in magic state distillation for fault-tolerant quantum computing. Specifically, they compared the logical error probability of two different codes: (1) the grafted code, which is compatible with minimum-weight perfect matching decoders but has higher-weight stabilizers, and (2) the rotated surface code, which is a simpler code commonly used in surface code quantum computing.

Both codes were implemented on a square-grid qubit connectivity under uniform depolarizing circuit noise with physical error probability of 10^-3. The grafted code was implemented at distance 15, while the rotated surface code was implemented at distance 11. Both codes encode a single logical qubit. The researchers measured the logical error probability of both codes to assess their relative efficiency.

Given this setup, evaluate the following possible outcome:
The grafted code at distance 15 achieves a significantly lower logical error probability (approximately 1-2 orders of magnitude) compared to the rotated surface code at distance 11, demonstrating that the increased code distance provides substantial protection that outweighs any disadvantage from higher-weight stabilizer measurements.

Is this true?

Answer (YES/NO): NO